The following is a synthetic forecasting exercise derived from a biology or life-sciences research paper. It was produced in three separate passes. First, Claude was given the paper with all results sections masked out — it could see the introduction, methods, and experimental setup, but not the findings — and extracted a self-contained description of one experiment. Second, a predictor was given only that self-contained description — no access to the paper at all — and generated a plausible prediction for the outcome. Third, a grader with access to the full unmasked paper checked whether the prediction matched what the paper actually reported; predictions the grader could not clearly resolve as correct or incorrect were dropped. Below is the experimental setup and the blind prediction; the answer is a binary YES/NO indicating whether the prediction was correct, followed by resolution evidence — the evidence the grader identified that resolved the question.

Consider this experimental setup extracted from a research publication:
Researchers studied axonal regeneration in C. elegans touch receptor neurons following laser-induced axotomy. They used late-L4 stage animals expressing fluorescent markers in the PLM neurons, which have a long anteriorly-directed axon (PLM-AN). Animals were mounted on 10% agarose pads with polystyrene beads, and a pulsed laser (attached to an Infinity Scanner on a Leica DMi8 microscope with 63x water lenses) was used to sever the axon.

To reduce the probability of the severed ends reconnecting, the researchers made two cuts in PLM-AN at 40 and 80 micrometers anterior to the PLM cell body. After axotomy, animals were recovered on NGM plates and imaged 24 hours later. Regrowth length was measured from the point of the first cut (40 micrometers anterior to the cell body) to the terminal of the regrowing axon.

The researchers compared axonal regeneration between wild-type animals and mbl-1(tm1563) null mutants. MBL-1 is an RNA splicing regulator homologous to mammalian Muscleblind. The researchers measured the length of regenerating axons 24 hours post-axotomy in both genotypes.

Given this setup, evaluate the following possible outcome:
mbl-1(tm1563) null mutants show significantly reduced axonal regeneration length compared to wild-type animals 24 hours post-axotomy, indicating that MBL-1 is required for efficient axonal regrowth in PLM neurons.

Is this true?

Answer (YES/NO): YES